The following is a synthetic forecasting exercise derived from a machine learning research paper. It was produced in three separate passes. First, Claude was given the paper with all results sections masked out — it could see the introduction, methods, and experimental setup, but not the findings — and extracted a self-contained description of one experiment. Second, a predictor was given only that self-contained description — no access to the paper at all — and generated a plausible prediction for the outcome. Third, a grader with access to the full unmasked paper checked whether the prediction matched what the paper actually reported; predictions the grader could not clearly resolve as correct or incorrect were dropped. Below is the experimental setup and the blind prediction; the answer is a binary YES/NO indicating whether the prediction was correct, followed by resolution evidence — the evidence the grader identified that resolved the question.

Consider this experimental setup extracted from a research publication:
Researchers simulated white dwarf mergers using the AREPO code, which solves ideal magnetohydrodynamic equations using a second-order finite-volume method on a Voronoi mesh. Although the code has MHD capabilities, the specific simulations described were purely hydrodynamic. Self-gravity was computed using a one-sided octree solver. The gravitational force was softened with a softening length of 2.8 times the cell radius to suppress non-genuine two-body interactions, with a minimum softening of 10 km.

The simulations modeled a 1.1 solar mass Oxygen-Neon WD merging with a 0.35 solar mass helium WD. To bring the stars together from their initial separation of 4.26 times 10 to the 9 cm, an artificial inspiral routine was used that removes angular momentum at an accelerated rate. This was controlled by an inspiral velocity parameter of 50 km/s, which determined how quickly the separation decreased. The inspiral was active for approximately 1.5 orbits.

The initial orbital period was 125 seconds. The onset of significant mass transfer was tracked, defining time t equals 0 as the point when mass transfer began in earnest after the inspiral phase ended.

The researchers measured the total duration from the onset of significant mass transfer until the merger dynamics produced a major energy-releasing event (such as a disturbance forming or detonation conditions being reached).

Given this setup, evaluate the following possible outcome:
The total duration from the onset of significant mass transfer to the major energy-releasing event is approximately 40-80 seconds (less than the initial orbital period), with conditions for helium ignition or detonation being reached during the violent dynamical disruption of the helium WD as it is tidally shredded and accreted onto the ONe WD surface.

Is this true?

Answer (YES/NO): NO